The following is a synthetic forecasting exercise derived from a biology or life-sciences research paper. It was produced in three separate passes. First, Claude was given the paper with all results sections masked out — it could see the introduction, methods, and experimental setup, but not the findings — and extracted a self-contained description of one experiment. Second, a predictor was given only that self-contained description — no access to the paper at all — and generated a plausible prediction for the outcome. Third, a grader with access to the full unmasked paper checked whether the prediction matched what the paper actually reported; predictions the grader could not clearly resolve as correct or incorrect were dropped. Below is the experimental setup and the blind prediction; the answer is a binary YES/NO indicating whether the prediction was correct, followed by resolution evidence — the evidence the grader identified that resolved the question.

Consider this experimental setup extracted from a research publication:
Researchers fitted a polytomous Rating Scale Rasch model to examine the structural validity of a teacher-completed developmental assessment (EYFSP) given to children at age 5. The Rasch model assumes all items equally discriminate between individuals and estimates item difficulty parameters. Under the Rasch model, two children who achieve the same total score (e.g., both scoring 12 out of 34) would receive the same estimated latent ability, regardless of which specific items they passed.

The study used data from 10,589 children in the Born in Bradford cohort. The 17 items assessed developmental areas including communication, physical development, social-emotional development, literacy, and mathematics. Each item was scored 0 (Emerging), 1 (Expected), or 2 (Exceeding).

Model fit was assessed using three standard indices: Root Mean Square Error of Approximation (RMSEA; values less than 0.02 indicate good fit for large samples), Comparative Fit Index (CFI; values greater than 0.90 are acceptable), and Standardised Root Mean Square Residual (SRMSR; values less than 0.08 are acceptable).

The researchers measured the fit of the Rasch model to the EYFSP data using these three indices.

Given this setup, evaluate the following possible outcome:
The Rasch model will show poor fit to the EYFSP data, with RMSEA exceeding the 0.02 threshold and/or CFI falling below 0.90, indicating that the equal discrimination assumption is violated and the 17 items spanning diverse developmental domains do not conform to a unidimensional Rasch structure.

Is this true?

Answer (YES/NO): YES